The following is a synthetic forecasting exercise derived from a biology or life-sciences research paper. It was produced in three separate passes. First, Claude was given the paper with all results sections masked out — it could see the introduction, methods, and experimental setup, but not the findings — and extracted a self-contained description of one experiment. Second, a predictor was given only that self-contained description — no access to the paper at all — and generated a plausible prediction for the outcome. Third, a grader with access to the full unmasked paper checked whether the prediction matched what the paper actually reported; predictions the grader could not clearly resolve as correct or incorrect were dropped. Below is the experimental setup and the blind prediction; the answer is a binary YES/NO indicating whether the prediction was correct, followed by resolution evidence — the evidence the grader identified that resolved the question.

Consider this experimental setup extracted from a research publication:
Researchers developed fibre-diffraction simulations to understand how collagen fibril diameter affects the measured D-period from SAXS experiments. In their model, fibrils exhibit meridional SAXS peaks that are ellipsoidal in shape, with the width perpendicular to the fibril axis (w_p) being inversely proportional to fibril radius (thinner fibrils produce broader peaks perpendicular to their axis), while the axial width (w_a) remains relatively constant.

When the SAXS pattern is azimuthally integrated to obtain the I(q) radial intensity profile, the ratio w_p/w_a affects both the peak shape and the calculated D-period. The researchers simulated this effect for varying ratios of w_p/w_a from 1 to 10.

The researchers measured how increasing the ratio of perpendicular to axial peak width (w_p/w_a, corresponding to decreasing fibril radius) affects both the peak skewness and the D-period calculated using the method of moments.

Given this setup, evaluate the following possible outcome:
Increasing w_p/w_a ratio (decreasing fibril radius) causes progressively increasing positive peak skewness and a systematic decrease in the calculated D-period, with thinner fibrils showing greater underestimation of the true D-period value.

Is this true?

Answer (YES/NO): YES